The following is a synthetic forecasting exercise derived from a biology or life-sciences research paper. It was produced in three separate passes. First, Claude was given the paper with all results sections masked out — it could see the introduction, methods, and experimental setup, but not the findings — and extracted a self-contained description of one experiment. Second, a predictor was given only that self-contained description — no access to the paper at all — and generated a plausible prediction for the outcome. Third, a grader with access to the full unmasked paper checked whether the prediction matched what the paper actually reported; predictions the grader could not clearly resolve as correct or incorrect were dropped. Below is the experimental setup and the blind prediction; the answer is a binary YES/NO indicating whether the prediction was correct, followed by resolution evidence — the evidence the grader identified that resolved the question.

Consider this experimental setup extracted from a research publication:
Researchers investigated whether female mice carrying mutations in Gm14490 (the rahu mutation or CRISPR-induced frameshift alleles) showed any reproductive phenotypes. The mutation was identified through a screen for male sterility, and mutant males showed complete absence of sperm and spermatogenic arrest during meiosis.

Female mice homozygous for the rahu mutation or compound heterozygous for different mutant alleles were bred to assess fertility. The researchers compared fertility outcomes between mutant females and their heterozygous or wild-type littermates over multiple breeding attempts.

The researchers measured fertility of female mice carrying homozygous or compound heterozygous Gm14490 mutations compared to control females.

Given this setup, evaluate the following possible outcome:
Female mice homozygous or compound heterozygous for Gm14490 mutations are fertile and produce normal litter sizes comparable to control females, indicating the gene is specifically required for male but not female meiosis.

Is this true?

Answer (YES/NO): YES